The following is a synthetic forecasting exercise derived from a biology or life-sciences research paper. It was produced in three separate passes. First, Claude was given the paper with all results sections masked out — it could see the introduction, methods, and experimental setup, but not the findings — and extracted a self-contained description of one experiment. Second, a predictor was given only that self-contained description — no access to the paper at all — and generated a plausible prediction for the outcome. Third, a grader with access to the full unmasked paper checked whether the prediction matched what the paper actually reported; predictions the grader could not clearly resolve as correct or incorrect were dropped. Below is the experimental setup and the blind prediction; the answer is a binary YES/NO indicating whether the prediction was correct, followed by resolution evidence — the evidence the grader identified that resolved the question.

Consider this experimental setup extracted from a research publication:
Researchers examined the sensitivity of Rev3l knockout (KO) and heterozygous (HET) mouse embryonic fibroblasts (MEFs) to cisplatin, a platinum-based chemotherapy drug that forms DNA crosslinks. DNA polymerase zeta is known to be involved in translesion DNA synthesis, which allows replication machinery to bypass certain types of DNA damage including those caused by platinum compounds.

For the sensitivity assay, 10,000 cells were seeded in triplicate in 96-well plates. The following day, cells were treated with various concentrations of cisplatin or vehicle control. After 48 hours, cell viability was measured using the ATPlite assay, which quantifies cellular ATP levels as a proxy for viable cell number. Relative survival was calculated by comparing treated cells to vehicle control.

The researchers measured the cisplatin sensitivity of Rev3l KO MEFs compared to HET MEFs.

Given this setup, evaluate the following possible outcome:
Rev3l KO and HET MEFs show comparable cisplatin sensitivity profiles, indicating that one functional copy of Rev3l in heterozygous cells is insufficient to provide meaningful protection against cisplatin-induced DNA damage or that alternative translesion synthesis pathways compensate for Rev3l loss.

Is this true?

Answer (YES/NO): NO